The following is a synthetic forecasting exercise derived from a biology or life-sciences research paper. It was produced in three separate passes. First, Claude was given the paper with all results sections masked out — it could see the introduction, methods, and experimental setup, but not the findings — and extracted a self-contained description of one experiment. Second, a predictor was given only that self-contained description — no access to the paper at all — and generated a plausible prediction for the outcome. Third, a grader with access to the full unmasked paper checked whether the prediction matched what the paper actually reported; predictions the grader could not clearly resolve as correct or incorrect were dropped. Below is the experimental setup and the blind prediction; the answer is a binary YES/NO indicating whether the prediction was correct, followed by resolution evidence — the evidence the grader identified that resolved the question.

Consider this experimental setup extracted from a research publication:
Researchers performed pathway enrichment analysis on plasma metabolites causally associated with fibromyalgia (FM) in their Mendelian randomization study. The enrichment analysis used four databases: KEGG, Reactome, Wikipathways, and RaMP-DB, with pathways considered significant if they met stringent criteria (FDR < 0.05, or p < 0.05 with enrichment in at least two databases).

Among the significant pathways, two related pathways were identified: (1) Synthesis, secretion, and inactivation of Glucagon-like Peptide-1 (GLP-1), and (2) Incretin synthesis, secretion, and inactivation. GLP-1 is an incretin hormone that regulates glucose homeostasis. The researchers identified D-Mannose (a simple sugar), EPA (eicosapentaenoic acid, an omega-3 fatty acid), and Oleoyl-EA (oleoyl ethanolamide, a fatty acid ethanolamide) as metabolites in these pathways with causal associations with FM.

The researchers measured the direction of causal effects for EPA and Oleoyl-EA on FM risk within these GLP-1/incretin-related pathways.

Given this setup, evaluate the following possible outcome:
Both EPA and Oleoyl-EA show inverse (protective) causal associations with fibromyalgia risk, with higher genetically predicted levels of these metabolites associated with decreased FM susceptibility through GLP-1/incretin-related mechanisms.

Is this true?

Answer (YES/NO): NO